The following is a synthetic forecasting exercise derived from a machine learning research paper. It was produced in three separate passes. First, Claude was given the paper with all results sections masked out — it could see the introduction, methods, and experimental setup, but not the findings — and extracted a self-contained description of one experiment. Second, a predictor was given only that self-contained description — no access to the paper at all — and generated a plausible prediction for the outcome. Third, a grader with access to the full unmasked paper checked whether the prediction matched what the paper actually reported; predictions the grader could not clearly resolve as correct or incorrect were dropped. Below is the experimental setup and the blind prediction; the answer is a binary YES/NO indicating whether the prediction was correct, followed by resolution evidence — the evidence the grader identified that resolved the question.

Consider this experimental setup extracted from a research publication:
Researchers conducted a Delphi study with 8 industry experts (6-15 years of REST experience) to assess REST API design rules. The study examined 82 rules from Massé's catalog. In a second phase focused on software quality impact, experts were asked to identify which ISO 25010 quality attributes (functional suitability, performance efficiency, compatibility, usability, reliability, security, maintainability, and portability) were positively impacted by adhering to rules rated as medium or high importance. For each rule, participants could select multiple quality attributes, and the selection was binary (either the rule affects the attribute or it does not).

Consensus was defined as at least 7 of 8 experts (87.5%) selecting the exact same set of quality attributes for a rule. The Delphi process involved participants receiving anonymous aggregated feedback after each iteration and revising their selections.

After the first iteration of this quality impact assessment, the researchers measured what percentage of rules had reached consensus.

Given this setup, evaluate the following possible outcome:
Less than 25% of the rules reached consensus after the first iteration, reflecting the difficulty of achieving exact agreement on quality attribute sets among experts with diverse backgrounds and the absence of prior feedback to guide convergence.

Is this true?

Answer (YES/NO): NO